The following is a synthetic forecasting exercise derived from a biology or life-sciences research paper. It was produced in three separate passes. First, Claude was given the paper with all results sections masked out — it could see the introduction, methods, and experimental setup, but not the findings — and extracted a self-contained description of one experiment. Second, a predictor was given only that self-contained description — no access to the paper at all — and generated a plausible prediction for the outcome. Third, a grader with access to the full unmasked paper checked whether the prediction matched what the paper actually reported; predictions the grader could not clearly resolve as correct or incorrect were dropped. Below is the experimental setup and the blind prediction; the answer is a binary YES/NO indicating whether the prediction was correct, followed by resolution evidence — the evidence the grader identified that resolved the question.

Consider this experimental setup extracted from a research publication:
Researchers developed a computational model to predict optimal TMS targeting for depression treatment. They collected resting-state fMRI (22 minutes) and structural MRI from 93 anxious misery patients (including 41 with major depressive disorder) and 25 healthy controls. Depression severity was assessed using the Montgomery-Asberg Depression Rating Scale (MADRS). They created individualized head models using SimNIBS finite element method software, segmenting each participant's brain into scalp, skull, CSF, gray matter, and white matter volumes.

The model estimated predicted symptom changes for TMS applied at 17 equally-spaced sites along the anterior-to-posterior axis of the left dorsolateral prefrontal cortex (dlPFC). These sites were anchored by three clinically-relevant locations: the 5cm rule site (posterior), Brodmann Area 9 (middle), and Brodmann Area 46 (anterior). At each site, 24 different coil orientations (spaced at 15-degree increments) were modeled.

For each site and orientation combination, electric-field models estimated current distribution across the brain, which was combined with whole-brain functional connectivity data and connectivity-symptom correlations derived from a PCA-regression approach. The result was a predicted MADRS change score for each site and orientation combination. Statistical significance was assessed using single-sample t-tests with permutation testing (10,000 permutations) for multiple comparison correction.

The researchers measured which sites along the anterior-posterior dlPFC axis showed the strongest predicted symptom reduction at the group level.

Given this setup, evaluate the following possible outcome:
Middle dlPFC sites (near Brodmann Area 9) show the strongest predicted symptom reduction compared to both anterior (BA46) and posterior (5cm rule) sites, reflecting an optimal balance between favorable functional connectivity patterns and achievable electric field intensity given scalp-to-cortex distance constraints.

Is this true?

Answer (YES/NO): NO